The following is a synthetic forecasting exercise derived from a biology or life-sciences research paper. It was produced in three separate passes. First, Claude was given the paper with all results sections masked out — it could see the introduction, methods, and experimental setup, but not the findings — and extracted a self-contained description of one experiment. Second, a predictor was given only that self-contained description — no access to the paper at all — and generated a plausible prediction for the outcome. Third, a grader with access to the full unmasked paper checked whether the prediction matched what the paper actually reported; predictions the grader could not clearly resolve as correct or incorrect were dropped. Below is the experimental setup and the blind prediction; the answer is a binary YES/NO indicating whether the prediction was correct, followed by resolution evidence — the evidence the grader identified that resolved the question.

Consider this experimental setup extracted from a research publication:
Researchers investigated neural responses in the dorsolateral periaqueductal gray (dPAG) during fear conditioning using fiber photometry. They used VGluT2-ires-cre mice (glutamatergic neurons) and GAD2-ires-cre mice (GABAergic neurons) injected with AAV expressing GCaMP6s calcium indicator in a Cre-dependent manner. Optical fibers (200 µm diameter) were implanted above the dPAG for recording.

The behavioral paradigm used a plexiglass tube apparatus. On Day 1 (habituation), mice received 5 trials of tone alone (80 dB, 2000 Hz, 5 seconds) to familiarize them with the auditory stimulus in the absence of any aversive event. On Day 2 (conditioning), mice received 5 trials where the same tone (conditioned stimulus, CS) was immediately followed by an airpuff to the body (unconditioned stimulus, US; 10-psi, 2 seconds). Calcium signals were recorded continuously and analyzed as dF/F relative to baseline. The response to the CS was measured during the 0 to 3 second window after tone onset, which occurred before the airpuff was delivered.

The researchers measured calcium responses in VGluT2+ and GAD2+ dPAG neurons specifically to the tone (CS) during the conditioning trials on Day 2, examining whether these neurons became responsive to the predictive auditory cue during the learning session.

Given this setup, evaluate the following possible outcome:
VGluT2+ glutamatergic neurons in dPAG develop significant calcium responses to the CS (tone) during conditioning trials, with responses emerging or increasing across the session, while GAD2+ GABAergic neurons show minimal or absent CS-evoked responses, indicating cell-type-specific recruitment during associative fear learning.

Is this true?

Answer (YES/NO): NO